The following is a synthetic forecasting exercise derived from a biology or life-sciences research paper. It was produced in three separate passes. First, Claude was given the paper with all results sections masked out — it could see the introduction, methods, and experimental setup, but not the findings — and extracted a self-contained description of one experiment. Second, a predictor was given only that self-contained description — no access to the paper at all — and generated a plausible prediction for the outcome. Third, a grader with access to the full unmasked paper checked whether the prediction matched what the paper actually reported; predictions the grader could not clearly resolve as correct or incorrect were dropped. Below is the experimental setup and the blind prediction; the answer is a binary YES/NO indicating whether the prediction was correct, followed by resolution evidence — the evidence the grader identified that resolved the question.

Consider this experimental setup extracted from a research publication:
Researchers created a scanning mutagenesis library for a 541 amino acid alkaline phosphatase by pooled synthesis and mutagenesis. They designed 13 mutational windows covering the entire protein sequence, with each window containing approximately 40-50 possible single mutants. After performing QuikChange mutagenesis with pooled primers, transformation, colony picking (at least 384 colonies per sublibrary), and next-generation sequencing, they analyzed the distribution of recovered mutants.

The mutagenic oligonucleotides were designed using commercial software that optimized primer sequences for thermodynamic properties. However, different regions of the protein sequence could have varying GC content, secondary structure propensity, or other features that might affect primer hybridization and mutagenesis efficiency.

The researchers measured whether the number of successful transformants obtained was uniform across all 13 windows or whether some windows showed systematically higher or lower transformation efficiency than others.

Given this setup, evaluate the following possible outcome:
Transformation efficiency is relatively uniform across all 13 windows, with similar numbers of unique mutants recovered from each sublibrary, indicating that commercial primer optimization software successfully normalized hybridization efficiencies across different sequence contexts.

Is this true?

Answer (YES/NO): NO